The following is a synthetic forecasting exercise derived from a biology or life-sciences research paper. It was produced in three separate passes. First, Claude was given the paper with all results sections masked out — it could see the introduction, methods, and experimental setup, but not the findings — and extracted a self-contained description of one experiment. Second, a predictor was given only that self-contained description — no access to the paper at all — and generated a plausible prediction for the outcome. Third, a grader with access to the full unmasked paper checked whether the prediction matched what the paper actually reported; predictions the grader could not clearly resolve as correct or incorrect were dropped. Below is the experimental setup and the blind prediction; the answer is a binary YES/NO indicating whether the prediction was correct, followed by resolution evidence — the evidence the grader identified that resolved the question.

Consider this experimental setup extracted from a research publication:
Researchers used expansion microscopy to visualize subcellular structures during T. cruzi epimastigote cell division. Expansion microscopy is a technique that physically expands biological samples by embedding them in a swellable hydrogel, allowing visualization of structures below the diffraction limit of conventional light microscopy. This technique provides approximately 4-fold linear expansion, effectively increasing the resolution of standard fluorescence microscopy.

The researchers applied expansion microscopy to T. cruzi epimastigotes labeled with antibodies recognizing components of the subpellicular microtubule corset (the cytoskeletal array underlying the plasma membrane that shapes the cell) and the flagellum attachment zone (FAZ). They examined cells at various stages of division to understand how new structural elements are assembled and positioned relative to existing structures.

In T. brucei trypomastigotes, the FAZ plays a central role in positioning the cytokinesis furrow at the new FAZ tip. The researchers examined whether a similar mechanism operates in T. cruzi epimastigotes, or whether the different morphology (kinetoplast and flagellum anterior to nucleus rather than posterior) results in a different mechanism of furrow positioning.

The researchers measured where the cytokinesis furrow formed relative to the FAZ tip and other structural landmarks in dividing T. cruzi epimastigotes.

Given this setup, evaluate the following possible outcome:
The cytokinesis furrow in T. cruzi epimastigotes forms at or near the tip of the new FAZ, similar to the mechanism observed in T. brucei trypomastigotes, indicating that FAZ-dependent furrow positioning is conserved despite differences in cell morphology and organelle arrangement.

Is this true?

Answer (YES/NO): NO